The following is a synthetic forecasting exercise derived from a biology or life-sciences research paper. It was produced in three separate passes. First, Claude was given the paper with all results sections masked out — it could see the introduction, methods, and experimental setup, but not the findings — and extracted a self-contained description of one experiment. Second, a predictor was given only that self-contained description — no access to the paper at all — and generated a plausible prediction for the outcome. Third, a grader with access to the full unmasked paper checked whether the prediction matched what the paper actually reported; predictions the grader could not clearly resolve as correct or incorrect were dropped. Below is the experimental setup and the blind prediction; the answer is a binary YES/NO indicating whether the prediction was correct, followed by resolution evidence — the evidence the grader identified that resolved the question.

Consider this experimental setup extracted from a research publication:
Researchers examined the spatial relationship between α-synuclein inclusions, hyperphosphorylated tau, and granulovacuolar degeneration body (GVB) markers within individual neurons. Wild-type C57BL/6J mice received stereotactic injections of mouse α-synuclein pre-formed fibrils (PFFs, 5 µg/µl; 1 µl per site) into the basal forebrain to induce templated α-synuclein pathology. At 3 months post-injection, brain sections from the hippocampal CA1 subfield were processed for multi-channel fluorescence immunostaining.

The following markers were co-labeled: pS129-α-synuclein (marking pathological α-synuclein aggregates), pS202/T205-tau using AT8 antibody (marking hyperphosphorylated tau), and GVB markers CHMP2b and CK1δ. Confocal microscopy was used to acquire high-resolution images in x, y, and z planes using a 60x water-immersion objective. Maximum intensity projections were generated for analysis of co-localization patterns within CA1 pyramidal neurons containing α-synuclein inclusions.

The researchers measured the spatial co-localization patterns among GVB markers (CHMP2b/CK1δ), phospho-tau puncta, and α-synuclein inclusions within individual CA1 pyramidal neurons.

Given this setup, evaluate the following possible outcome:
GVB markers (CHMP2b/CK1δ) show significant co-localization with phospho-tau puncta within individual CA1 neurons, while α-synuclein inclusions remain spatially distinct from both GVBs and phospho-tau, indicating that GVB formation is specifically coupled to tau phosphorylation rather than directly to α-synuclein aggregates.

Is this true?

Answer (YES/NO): NO